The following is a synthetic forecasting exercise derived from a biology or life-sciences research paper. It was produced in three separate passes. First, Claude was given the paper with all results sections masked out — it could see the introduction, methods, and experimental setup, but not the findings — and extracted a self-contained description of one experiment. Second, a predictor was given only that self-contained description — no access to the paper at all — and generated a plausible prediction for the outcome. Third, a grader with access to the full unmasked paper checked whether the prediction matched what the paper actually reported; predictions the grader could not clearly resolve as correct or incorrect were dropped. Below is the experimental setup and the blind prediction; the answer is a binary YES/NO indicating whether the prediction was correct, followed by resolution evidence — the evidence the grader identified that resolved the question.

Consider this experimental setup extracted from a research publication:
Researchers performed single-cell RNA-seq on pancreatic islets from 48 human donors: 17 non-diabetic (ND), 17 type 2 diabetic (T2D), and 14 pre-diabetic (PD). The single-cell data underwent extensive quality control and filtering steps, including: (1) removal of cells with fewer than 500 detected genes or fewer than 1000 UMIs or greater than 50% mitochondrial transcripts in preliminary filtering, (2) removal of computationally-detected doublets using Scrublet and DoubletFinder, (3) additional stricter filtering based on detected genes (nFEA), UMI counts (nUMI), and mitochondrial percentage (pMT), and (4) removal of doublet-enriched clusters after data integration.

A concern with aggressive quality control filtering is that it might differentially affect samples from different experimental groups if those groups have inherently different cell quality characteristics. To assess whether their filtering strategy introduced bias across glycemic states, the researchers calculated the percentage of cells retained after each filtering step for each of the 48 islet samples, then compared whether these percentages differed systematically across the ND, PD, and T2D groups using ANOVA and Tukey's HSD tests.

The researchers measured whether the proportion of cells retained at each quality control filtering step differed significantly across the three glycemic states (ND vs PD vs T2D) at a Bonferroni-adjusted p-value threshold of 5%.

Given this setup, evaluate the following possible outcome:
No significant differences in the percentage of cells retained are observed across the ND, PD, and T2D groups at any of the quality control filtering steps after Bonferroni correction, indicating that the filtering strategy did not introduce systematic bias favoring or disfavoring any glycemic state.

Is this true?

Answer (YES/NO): YES